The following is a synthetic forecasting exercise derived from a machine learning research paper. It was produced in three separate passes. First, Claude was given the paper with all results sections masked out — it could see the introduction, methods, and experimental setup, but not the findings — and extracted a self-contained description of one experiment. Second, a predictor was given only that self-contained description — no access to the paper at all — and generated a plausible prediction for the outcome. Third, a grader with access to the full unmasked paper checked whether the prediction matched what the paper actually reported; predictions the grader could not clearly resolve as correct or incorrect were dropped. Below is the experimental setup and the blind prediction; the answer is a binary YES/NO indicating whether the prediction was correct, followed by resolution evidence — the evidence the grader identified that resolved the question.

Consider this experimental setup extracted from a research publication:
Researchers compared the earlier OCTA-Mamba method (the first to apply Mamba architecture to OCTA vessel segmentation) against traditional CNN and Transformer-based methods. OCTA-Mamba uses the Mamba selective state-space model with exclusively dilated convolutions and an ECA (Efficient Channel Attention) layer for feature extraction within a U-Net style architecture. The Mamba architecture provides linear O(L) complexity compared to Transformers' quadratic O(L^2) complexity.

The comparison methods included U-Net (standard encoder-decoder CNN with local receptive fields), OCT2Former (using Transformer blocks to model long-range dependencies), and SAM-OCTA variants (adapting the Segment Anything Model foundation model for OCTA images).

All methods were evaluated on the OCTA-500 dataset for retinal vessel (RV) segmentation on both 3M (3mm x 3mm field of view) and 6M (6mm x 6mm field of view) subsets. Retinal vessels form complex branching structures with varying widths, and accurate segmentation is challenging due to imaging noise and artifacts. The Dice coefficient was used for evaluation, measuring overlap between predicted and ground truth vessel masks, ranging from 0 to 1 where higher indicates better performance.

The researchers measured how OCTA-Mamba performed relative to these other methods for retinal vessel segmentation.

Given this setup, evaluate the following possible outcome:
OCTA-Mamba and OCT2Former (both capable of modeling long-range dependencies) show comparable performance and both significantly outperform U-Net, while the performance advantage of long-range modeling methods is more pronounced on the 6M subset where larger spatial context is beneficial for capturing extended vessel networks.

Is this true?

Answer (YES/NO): NO